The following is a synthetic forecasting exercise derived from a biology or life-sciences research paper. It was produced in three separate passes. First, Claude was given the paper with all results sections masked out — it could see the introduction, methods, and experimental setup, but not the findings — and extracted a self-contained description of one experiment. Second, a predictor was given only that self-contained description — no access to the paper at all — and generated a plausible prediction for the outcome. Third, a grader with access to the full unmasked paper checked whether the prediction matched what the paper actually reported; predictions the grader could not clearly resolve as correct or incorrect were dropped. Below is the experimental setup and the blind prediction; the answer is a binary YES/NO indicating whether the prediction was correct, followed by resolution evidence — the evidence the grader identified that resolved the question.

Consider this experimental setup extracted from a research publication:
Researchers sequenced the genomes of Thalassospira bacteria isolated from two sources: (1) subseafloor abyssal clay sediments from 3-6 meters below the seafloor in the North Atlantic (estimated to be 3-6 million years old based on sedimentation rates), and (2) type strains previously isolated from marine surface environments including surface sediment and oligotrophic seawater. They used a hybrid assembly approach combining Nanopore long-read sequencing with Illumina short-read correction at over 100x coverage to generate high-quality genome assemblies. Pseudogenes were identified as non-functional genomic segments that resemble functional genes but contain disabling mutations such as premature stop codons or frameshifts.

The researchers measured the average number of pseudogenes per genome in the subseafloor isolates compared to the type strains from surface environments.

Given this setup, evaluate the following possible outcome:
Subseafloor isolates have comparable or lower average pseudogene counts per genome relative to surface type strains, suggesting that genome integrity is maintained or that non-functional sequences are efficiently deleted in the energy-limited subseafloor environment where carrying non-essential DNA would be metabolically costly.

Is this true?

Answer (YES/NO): NO